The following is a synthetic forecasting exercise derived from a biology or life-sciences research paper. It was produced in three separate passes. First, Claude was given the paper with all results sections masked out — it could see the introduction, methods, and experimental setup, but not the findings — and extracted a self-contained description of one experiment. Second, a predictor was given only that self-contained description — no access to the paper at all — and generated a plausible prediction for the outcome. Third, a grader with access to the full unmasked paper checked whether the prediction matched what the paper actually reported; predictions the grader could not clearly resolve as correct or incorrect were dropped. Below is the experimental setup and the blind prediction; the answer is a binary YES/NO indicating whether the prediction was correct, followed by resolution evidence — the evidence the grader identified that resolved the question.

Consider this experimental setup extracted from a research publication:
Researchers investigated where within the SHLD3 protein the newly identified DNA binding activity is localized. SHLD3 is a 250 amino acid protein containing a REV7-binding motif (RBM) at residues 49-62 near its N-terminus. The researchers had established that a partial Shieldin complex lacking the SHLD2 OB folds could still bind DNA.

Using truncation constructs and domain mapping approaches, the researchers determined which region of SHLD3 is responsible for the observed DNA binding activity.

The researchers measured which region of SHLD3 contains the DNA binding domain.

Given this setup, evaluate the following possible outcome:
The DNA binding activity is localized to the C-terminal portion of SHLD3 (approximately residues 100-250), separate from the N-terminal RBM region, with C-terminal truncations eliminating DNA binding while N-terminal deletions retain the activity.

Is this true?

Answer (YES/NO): YES